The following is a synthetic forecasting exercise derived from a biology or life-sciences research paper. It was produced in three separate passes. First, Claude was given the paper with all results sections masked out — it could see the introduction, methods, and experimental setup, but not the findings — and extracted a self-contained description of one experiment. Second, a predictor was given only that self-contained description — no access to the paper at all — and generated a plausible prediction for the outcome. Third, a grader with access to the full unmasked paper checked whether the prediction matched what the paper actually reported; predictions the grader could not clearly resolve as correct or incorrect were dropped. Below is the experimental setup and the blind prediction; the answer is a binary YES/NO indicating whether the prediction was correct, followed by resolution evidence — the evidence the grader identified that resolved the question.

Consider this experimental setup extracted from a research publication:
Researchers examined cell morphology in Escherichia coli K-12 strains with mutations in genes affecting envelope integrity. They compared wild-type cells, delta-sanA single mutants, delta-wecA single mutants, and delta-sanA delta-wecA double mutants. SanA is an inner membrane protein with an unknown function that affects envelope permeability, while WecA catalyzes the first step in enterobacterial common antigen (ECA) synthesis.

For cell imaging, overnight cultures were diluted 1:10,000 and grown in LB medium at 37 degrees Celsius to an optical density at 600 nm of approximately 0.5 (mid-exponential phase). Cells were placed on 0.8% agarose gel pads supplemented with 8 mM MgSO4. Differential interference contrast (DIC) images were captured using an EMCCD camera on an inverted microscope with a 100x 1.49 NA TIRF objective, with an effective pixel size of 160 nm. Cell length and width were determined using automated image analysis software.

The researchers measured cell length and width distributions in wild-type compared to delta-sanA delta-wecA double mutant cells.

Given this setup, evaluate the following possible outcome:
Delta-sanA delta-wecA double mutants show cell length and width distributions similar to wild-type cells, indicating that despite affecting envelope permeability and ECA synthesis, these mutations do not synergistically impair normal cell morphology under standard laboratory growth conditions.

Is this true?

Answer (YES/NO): NO